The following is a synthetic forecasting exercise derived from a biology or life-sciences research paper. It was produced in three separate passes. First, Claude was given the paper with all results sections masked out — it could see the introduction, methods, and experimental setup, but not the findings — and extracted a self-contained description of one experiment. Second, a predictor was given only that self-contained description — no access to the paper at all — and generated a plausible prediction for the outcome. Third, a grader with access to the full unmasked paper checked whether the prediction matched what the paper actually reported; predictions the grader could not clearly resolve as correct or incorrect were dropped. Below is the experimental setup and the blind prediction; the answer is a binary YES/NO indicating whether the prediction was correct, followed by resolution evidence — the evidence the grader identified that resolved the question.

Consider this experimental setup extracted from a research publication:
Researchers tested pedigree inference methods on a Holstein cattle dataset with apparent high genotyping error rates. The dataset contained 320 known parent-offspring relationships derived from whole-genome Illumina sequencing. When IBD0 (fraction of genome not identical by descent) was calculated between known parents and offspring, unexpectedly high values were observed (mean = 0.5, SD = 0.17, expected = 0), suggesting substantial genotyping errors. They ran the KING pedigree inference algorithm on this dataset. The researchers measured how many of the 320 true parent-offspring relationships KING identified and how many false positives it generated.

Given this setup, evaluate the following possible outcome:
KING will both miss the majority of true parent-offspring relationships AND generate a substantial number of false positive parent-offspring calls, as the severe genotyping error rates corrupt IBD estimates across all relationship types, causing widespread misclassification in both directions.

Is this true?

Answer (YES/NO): NO